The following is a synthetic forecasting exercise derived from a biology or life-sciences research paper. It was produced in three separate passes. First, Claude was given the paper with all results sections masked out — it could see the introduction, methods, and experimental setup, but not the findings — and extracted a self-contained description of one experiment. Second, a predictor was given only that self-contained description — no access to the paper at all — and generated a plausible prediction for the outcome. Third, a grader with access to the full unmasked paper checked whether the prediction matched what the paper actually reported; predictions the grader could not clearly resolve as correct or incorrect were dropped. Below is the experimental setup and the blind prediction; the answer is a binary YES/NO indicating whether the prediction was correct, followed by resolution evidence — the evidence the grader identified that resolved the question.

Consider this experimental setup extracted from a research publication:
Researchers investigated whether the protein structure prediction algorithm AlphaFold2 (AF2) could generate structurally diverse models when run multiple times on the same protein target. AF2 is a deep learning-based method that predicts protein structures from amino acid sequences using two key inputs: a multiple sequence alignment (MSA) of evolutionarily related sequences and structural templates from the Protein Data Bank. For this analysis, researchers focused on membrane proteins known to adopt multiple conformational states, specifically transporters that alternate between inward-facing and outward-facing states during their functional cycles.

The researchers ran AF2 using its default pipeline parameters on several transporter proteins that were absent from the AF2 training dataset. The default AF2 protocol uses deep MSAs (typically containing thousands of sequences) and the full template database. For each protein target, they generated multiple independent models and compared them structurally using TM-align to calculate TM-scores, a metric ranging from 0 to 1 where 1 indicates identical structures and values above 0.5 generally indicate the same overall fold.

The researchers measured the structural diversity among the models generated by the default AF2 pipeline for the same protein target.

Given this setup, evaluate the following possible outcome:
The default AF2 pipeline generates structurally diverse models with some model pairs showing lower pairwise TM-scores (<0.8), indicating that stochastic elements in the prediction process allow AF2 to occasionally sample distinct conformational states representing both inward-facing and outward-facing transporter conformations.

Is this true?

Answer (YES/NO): NO